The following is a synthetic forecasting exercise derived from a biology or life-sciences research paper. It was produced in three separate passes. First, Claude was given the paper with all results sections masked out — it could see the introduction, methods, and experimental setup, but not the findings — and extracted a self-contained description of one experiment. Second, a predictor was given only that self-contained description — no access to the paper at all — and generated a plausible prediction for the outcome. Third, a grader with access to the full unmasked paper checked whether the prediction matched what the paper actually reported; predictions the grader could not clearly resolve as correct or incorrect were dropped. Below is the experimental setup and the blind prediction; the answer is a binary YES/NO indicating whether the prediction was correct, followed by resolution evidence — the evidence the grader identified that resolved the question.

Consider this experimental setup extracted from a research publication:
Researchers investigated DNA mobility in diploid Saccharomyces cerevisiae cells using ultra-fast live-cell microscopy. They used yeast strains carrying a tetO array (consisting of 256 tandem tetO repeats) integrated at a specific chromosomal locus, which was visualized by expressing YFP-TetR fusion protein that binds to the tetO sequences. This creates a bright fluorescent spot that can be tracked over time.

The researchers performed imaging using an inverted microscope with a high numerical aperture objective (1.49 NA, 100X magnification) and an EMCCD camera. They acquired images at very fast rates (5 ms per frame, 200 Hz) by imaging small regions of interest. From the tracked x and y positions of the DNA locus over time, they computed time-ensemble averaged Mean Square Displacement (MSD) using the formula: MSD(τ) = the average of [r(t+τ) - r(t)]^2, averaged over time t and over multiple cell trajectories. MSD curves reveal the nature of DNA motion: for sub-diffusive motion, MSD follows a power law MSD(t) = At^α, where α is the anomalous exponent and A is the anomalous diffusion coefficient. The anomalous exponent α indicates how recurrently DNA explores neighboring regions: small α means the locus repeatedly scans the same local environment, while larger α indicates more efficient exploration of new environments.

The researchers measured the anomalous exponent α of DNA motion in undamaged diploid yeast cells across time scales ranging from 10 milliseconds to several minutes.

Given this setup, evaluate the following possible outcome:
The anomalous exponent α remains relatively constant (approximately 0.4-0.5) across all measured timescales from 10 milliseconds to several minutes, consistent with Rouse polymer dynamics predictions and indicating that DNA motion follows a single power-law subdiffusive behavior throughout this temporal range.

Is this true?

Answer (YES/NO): YES